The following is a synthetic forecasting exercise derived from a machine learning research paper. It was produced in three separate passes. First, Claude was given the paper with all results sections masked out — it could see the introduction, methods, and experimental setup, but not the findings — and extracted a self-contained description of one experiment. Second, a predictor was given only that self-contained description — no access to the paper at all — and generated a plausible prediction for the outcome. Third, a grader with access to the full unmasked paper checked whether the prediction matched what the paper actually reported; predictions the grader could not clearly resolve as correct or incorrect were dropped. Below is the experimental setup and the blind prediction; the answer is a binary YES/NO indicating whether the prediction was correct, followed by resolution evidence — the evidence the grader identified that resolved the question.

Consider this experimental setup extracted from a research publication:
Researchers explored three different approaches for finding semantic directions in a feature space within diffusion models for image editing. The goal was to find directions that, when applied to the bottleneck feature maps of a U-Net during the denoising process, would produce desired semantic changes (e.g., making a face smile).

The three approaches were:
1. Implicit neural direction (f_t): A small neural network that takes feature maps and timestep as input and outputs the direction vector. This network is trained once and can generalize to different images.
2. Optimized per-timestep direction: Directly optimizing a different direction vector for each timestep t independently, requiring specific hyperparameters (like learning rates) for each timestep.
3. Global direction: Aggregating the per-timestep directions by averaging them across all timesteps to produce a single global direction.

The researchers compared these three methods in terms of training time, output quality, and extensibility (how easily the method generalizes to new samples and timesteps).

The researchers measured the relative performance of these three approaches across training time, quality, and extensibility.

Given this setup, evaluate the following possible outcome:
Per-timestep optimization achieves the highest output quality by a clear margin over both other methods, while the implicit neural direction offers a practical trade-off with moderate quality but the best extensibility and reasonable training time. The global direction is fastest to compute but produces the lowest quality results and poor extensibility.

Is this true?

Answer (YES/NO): NO